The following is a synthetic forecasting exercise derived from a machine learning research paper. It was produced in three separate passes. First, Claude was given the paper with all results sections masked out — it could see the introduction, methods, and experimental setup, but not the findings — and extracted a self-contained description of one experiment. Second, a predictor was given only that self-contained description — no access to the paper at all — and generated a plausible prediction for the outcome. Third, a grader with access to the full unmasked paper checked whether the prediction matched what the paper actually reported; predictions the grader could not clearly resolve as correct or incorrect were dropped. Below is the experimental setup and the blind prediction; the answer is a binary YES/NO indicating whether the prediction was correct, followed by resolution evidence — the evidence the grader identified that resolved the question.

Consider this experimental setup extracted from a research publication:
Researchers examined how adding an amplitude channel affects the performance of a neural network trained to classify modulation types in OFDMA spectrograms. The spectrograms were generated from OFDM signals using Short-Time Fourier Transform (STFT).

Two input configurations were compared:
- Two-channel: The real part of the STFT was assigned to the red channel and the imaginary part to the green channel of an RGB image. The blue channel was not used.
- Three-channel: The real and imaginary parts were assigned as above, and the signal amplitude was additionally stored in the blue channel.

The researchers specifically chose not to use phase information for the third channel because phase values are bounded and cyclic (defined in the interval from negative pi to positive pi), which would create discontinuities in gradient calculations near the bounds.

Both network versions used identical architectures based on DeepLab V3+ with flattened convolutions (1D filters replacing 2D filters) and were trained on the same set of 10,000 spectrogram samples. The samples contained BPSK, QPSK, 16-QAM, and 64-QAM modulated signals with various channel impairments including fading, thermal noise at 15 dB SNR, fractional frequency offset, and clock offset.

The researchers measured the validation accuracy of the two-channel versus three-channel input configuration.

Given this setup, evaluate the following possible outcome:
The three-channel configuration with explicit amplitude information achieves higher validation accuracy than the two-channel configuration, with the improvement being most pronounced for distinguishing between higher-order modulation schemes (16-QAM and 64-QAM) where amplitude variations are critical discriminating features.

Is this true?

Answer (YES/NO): NO